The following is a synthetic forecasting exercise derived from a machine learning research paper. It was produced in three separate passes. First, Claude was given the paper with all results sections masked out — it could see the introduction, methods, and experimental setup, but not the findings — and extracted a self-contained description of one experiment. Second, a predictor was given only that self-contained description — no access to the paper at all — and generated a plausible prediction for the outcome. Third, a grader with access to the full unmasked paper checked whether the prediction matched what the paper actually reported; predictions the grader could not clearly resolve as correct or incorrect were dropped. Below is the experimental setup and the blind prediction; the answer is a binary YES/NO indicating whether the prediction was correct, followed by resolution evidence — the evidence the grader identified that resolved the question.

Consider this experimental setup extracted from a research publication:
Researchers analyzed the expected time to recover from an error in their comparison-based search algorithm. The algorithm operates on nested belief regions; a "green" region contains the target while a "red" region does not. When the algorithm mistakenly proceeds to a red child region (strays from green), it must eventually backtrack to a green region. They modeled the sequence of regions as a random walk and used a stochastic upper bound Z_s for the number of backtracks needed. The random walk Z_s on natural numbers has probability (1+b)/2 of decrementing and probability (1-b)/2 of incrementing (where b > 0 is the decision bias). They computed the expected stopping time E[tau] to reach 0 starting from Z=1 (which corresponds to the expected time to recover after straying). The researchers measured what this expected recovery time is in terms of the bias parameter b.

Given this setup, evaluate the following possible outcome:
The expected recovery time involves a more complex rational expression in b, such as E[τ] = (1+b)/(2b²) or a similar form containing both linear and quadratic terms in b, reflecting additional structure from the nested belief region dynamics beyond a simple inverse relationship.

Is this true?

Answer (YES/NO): NO